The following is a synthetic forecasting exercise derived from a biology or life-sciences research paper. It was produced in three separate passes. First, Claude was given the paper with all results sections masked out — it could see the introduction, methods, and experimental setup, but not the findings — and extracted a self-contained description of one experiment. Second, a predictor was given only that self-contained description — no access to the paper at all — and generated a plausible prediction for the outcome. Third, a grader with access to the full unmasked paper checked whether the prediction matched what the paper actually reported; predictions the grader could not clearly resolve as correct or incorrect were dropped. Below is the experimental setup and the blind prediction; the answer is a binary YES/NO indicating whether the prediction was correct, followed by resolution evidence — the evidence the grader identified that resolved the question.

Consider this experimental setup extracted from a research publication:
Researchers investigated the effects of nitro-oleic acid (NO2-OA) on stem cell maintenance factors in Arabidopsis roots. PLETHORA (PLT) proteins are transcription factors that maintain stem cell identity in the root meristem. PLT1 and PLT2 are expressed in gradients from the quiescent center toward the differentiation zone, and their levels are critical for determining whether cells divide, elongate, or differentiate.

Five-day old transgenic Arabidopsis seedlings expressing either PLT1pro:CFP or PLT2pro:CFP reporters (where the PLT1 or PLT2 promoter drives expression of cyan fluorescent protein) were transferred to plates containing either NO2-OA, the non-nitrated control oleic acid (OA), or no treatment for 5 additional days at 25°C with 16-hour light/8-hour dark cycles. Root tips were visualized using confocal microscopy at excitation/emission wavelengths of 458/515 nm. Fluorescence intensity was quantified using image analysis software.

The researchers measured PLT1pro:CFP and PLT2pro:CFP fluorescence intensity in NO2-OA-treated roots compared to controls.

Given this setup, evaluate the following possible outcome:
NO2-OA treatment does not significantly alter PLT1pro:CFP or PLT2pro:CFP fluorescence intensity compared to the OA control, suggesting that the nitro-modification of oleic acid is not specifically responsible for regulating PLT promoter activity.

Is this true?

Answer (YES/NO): YES